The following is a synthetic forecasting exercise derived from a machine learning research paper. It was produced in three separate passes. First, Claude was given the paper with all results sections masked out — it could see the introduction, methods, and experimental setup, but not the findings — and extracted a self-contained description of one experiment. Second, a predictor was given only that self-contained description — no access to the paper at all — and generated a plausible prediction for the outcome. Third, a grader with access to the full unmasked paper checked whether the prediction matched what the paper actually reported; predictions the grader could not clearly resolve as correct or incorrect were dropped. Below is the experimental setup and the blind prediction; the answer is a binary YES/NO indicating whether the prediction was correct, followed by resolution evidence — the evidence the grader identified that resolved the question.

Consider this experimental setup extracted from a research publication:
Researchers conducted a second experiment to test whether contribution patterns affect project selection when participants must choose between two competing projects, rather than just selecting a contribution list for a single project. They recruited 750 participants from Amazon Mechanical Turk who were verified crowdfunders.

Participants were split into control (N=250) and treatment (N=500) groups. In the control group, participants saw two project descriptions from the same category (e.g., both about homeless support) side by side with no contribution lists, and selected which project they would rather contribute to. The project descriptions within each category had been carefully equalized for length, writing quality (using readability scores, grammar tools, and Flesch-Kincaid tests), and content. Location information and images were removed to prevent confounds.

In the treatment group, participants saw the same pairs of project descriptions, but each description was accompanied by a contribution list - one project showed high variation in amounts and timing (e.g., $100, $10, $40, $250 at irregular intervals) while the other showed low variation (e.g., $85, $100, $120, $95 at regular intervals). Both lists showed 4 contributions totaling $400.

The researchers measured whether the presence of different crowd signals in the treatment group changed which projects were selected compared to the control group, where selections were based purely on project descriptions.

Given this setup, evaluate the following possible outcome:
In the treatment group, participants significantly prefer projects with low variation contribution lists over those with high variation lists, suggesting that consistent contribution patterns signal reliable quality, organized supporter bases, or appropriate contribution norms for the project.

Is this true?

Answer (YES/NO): NO